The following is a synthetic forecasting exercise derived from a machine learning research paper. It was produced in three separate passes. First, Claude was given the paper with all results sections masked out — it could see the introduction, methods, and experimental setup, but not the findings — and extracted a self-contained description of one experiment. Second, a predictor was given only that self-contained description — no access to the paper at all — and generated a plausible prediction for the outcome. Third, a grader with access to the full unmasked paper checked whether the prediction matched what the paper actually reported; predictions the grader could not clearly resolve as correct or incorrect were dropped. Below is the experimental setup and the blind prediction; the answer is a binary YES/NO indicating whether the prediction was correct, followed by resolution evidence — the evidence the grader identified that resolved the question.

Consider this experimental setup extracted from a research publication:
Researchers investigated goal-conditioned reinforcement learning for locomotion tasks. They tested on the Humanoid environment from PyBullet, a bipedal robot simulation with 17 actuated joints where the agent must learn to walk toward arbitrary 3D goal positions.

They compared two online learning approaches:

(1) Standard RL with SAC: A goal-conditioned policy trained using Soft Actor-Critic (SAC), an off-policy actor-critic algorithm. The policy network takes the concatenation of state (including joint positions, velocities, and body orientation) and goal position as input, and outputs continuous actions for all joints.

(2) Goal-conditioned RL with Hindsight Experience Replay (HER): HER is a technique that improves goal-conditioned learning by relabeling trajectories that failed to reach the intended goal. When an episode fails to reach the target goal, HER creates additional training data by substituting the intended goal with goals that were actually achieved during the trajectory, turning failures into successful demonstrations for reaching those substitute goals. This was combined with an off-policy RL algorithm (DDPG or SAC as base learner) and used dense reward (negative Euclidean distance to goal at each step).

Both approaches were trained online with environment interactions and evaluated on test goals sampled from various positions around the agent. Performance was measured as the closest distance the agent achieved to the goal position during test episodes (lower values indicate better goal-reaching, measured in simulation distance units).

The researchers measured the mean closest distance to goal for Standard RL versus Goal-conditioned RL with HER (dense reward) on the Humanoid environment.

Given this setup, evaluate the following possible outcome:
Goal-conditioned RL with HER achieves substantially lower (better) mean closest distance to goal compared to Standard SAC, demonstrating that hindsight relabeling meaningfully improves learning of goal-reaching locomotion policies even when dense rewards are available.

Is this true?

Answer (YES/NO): NO